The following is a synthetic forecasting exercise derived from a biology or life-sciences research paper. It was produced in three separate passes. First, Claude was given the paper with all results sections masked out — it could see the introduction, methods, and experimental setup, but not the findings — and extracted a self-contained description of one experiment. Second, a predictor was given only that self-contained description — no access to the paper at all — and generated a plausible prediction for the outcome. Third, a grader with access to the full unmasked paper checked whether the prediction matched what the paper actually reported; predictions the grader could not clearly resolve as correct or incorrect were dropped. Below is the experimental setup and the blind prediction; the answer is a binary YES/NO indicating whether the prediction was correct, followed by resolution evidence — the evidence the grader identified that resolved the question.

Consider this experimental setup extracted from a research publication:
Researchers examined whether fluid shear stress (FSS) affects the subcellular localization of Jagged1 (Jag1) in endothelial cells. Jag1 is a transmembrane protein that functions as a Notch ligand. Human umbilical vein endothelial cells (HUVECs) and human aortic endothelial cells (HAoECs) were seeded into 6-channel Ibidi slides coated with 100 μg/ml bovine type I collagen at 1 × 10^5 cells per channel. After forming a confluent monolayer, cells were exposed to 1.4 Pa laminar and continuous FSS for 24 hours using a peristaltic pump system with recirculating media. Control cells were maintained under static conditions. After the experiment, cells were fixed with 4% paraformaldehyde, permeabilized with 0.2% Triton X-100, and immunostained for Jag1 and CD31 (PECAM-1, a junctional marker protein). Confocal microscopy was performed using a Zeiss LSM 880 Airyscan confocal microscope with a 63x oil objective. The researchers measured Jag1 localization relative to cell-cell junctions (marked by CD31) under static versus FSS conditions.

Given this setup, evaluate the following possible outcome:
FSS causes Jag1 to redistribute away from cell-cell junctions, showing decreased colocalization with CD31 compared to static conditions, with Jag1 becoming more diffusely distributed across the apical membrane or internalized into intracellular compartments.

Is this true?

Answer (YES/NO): NO